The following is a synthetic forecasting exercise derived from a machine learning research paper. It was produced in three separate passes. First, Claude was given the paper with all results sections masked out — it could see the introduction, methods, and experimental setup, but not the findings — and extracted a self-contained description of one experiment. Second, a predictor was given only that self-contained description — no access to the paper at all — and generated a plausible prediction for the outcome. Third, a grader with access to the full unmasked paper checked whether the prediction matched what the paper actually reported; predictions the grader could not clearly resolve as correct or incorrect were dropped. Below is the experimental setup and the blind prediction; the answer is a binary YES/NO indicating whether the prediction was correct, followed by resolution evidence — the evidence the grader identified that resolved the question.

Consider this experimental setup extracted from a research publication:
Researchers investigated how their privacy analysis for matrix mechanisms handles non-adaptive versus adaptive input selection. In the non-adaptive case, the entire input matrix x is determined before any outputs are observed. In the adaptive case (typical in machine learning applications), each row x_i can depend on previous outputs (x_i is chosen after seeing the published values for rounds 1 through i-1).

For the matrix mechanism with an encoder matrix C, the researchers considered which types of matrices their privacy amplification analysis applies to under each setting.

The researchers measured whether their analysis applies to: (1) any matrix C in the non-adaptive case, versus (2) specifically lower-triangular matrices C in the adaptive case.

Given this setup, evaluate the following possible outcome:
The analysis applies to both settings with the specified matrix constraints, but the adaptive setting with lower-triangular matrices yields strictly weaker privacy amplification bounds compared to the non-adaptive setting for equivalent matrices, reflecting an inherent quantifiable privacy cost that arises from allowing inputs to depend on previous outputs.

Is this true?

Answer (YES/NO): NO